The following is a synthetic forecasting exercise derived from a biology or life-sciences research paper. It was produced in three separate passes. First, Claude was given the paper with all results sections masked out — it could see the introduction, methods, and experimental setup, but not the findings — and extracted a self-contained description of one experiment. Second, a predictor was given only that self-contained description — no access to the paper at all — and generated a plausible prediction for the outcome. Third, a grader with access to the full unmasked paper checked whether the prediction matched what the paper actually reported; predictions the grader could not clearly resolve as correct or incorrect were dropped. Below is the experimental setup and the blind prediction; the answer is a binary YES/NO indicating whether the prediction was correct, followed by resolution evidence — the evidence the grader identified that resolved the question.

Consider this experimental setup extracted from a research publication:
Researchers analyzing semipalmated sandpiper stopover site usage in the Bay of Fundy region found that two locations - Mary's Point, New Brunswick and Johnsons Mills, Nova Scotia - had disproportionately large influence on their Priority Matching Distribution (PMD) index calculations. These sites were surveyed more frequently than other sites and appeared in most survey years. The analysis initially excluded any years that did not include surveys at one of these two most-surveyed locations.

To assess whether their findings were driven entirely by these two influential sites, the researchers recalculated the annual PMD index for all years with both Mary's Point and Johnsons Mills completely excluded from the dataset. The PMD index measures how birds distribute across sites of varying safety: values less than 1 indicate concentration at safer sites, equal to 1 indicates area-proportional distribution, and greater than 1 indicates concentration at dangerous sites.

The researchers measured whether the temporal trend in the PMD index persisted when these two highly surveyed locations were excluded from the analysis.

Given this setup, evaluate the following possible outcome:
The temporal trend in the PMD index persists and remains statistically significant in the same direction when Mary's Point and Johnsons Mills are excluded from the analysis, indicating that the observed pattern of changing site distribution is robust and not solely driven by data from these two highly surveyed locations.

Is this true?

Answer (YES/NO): YES